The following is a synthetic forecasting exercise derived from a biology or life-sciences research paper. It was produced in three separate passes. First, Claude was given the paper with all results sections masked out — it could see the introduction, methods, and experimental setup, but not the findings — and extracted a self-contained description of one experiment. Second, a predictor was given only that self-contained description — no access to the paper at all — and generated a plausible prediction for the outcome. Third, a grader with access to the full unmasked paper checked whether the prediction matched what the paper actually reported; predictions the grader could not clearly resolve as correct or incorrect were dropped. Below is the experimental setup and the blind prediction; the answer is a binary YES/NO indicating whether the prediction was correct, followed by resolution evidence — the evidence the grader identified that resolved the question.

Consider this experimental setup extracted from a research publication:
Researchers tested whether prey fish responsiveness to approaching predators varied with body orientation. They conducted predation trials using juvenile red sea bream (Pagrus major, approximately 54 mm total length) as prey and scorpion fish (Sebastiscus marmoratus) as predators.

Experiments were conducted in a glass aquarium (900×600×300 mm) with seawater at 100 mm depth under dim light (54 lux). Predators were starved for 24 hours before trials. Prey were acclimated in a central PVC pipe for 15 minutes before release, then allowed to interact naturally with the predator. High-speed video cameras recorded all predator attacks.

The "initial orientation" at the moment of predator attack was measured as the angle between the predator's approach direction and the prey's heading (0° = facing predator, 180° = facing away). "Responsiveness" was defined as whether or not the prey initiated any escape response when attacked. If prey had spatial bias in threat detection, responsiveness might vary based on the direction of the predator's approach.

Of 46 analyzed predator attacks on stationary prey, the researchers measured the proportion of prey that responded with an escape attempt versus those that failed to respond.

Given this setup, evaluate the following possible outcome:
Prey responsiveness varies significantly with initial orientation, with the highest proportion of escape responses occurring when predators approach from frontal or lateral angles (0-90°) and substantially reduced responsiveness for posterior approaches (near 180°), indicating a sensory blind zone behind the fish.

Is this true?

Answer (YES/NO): NO